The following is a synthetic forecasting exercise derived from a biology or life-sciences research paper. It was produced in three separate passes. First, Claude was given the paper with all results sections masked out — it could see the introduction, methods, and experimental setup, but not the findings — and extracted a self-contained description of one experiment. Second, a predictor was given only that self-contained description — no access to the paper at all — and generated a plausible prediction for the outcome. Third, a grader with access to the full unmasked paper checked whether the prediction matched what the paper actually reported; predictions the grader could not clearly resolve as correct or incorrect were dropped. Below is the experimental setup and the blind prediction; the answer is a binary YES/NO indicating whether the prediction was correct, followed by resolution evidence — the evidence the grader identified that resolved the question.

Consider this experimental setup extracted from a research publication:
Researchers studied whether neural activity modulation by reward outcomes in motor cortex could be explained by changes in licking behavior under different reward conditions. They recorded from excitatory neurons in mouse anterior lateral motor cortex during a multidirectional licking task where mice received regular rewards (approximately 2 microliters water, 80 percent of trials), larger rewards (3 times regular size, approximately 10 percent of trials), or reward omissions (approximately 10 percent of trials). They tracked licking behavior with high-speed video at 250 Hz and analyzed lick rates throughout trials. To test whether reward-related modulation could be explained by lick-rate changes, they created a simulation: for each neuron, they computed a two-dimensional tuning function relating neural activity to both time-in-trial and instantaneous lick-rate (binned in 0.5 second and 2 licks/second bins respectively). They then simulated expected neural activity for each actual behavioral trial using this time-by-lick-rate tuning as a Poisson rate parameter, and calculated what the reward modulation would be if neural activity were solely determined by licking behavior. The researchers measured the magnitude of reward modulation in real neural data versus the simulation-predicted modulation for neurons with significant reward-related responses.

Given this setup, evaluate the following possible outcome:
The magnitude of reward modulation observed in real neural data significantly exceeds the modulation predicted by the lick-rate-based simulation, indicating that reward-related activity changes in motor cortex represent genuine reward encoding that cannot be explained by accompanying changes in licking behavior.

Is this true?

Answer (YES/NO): YES